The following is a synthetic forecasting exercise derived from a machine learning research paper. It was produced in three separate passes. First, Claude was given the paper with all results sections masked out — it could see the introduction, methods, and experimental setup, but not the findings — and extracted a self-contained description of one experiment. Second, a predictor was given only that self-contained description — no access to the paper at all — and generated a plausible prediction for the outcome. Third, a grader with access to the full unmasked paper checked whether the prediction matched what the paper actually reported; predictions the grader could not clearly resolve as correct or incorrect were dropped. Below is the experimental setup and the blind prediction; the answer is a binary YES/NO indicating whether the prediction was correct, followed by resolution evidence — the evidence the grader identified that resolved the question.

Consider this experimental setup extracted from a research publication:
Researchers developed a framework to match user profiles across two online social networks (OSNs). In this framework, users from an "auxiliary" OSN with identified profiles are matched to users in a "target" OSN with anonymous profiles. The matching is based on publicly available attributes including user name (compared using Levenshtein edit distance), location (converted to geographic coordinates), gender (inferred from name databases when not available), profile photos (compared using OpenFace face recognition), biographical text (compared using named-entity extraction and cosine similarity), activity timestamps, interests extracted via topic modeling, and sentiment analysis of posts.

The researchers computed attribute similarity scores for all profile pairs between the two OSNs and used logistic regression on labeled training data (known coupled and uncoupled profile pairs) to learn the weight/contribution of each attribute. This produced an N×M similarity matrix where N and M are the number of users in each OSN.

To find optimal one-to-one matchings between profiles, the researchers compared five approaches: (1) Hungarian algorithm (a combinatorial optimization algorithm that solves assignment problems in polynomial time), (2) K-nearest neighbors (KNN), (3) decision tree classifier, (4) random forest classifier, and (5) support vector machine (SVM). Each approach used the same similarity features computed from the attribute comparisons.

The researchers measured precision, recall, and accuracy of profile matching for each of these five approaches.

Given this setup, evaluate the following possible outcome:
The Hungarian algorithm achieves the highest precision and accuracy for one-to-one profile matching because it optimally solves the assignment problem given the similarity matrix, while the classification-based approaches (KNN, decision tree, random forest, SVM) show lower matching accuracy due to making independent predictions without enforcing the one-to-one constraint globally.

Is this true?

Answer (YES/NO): YES